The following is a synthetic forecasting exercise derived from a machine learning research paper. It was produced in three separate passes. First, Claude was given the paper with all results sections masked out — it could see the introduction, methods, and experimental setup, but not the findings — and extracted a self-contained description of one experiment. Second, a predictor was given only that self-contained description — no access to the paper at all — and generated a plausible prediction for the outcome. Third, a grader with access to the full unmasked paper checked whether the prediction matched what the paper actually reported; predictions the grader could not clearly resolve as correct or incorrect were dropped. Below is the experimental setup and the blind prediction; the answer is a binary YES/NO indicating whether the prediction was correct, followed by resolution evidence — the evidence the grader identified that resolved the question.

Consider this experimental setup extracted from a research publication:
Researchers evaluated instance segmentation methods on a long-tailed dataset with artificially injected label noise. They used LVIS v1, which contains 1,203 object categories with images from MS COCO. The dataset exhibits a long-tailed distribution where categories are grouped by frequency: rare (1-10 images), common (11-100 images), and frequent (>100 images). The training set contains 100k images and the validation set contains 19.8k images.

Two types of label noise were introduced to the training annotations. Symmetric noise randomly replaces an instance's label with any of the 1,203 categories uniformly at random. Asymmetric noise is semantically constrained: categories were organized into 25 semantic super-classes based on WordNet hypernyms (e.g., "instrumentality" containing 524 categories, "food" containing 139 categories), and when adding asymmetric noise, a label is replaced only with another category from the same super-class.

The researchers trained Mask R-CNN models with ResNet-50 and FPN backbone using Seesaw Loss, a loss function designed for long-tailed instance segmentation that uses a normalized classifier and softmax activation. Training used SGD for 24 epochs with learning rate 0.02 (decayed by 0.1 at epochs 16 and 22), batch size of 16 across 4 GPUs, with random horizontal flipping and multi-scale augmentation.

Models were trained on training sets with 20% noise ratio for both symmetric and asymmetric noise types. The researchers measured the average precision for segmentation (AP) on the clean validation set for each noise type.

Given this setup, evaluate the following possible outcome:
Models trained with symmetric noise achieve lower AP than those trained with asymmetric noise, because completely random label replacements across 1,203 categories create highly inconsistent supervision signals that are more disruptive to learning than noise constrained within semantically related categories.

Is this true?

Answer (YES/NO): NO